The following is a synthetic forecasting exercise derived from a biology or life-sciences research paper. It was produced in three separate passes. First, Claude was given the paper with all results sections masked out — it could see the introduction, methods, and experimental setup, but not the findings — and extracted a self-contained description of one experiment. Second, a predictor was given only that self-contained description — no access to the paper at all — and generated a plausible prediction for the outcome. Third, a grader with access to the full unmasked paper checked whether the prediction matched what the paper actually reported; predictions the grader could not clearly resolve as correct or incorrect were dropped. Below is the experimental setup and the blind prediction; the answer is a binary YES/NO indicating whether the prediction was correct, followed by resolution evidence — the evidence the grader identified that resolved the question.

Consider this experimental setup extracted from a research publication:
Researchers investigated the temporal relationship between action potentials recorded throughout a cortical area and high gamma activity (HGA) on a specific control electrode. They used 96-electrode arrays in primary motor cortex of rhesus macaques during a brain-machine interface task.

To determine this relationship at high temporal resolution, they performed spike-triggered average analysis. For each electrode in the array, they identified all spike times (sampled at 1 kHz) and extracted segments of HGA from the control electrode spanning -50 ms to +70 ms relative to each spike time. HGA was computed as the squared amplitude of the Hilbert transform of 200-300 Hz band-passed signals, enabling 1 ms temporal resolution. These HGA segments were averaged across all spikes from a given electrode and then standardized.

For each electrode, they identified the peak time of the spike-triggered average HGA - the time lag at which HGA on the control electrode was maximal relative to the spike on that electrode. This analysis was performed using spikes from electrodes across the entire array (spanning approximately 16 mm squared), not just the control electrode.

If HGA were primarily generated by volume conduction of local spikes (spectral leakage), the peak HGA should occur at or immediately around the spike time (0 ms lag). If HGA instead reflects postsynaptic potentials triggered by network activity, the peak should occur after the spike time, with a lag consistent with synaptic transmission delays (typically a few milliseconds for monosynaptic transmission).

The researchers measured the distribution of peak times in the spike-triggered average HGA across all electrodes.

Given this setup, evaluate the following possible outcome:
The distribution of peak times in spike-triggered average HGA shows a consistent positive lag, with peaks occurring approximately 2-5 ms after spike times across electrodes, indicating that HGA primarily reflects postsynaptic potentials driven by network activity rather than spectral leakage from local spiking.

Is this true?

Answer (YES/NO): NO